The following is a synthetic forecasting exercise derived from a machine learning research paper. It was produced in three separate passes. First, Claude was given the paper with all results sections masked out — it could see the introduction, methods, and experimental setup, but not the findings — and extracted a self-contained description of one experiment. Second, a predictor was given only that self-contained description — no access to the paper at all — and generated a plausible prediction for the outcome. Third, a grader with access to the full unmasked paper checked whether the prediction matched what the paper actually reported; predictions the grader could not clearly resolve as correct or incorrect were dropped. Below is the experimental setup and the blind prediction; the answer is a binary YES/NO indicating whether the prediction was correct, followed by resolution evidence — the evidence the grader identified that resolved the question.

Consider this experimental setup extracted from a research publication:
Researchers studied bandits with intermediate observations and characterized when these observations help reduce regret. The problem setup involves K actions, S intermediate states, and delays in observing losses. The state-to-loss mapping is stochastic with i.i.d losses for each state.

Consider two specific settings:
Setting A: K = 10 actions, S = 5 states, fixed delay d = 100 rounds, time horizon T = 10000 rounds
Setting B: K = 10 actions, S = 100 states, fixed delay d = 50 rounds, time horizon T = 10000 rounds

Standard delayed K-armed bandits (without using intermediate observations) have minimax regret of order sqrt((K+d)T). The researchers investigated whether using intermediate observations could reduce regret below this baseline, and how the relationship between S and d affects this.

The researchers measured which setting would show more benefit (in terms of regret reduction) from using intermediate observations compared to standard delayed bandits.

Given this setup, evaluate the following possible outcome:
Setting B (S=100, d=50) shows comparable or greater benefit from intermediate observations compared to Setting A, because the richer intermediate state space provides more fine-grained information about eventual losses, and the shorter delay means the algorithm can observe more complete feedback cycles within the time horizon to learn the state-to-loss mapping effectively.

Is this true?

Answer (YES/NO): NO